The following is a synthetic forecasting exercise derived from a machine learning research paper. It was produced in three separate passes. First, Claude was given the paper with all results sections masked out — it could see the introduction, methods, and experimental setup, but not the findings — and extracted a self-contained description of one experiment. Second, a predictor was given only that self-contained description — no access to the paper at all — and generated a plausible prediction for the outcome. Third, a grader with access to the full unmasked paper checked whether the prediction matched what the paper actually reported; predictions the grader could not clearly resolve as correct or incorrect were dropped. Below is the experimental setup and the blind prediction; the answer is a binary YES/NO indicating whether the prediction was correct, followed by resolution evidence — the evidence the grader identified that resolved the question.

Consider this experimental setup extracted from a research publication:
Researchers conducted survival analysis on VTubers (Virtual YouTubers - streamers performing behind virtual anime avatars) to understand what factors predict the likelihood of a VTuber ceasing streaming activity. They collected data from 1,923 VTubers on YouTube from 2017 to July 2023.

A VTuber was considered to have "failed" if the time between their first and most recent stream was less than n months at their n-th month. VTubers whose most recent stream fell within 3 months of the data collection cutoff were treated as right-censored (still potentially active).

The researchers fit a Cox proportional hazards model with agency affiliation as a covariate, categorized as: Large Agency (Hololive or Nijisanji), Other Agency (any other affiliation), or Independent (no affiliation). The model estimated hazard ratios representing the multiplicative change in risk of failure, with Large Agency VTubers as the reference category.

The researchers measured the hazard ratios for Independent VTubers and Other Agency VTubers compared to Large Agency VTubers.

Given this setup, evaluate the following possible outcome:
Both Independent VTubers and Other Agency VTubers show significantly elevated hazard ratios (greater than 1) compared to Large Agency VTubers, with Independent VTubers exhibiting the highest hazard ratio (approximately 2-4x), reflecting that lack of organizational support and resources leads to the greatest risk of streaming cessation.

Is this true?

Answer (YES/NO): NO